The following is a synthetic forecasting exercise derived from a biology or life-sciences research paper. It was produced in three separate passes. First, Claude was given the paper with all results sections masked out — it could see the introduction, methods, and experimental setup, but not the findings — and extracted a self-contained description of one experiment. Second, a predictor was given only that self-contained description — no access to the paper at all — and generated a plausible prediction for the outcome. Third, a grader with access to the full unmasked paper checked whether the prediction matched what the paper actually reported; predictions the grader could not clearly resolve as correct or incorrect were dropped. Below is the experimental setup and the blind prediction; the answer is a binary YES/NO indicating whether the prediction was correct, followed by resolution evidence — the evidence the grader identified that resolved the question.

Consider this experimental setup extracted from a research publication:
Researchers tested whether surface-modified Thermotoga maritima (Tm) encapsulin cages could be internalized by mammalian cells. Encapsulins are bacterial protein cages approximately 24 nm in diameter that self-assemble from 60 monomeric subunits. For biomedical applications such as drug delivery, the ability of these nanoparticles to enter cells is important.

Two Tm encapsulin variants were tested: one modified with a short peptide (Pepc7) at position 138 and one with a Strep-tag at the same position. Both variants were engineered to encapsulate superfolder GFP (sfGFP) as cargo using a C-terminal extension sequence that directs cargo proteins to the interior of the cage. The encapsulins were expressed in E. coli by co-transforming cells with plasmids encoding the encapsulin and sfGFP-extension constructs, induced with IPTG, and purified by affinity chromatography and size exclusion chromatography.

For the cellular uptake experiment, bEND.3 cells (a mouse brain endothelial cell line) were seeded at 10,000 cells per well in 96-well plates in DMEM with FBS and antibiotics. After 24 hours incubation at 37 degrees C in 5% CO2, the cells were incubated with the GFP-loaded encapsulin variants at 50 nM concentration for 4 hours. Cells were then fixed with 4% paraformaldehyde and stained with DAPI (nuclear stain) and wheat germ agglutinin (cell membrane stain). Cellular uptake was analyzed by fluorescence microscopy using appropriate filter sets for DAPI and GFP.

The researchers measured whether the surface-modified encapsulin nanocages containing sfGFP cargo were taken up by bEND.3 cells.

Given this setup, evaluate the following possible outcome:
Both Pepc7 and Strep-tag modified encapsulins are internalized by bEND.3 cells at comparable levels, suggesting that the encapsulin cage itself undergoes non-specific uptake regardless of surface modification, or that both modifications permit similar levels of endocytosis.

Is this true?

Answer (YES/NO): NO